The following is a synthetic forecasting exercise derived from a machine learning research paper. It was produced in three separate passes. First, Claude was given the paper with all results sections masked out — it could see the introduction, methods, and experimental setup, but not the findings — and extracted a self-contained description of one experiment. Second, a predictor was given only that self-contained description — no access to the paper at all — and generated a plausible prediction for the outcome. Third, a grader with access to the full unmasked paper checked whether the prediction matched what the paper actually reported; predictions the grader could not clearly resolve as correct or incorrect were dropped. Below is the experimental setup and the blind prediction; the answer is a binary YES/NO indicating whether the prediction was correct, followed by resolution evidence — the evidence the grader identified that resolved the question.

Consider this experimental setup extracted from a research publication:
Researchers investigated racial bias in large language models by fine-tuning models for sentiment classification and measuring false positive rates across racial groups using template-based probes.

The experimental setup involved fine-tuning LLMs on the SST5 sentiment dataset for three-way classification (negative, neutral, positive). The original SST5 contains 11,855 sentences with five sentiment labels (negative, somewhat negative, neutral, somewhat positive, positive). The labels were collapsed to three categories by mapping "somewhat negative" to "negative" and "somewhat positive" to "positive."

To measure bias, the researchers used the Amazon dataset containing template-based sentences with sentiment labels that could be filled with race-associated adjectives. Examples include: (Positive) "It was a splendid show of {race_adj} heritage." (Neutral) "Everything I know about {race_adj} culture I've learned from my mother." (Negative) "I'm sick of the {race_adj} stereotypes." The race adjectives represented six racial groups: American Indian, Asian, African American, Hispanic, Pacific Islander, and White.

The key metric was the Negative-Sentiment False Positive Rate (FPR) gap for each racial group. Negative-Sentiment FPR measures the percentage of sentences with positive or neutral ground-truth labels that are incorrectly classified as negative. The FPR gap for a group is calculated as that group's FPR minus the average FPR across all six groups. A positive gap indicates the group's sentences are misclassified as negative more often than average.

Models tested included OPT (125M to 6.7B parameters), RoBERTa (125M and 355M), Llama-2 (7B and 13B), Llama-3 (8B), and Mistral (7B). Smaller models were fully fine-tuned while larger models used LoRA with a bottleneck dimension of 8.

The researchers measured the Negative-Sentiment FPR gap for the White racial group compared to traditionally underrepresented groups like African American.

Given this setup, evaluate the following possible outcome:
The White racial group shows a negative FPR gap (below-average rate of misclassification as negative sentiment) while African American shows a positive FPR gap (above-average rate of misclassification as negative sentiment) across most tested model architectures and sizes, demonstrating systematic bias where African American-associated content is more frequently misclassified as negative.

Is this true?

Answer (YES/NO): NO